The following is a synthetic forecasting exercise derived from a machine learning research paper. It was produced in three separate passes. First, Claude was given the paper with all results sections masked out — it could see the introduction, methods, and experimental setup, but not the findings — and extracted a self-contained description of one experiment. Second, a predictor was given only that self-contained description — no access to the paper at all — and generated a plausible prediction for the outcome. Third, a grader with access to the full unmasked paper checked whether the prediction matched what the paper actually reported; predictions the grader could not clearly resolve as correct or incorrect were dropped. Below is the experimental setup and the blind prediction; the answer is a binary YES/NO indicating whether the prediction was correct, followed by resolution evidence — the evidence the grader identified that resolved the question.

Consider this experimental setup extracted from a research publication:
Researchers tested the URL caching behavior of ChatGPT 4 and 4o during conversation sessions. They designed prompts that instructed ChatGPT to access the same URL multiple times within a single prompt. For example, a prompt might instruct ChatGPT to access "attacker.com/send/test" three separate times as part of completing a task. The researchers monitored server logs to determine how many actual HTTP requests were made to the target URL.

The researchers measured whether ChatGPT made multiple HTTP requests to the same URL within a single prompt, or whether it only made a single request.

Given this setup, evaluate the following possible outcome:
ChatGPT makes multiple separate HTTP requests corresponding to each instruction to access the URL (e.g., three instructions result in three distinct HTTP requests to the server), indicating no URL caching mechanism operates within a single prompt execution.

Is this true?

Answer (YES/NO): NO